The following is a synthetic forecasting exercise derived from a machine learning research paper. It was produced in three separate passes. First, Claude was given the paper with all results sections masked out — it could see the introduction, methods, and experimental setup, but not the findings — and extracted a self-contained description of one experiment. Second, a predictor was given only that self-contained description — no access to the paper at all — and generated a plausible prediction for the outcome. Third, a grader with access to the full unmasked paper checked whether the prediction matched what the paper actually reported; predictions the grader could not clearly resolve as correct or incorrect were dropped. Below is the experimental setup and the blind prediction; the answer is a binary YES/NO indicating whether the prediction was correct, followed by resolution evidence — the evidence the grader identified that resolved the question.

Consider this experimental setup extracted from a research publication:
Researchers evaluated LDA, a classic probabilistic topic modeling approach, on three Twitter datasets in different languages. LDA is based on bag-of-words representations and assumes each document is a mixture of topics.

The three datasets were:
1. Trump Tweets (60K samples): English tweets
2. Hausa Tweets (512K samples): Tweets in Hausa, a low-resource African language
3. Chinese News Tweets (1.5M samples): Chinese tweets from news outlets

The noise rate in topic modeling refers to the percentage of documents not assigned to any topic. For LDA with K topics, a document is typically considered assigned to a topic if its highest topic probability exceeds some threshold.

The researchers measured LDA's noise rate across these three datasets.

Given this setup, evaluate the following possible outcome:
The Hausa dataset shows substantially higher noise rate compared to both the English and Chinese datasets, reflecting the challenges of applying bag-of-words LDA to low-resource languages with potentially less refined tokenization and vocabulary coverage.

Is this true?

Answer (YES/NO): NO